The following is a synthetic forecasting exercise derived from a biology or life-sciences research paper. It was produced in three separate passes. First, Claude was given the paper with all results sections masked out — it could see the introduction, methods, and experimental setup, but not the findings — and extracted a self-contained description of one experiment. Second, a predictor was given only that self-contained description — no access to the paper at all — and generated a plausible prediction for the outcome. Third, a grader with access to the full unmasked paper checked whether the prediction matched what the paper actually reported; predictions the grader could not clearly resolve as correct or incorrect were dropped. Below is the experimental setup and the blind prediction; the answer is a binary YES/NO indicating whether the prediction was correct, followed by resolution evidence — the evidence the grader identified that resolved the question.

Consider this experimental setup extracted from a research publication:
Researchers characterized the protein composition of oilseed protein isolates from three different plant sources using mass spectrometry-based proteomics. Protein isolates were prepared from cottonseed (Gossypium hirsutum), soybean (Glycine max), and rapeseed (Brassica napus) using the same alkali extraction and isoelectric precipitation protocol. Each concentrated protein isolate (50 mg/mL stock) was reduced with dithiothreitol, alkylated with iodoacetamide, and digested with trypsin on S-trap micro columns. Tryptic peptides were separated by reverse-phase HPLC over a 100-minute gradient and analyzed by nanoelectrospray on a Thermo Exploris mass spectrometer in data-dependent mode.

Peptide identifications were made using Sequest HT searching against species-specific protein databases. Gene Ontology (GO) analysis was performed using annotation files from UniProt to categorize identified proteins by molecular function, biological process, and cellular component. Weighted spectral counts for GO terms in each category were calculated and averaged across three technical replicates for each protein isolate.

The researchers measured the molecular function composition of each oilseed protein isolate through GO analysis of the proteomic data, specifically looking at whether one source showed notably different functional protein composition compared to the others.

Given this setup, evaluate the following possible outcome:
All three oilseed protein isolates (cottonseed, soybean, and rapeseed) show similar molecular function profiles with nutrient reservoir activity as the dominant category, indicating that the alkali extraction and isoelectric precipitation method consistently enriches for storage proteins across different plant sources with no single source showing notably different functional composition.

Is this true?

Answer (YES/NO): NO